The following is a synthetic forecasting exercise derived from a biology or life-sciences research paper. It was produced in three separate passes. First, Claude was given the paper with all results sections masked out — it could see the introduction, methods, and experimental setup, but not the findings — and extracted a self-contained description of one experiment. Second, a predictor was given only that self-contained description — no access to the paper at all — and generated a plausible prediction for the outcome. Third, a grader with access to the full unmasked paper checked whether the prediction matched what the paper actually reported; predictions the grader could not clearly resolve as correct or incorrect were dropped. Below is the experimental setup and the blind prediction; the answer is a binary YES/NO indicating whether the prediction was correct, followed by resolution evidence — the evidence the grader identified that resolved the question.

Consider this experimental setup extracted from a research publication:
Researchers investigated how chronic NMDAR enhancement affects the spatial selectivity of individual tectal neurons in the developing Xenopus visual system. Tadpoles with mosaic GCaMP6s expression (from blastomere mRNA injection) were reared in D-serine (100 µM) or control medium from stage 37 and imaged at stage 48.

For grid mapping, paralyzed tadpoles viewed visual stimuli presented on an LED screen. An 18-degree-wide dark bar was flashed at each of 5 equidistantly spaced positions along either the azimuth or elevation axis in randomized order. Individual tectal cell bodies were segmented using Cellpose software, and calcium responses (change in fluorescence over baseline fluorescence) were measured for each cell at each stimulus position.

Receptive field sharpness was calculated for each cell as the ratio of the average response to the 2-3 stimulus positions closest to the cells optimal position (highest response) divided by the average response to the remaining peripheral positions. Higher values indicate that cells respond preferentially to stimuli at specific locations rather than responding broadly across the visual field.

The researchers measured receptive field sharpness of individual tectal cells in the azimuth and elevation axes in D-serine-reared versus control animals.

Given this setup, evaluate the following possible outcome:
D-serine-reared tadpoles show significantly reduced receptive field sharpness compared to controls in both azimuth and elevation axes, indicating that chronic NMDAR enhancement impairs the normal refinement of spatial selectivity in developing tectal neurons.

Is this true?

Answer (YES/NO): NO